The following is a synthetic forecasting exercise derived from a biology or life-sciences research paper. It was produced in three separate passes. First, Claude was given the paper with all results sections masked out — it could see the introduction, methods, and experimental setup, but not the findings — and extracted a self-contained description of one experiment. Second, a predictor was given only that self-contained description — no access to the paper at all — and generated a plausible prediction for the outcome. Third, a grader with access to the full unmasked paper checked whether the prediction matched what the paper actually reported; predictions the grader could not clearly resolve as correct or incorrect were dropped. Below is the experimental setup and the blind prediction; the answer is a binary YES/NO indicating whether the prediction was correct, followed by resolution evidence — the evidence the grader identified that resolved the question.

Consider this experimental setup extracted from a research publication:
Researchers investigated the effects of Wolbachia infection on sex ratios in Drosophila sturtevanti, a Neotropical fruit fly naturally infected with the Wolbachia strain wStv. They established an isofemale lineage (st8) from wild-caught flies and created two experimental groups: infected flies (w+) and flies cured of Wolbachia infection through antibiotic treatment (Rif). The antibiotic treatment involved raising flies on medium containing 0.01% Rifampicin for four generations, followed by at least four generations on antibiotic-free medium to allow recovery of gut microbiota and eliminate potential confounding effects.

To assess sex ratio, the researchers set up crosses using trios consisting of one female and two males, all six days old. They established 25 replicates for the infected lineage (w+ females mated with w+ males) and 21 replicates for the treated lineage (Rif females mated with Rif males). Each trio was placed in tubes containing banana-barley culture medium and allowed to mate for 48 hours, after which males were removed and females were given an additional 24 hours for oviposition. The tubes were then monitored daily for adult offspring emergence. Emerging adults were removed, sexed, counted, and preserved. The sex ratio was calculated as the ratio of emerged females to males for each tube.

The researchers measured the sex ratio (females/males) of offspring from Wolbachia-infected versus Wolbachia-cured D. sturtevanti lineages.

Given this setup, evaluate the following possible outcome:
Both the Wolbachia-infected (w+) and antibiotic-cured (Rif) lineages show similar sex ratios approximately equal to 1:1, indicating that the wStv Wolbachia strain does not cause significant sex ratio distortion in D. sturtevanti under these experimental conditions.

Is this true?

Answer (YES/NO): YES